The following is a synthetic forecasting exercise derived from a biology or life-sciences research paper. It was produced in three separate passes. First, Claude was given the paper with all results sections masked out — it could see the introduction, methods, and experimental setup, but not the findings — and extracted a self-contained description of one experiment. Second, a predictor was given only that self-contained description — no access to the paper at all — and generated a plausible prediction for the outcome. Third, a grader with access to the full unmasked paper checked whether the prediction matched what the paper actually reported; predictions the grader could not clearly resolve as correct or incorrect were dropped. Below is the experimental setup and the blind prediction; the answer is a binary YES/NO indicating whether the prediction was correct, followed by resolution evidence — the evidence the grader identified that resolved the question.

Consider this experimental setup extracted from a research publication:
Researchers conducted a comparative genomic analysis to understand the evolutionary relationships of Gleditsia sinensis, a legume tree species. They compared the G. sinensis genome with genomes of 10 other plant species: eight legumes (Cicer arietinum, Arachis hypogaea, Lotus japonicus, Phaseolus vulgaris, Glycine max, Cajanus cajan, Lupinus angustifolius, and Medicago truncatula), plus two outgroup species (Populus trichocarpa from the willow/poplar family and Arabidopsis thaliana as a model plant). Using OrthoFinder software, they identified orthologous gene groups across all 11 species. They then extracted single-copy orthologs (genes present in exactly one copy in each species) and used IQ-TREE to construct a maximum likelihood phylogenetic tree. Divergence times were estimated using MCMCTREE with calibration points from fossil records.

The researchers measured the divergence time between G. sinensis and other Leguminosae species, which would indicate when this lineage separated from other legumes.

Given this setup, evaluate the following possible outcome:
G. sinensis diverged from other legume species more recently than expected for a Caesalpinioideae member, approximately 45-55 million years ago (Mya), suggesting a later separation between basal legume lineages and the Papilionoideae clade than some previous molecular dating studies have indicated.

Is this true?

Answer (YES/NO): NO